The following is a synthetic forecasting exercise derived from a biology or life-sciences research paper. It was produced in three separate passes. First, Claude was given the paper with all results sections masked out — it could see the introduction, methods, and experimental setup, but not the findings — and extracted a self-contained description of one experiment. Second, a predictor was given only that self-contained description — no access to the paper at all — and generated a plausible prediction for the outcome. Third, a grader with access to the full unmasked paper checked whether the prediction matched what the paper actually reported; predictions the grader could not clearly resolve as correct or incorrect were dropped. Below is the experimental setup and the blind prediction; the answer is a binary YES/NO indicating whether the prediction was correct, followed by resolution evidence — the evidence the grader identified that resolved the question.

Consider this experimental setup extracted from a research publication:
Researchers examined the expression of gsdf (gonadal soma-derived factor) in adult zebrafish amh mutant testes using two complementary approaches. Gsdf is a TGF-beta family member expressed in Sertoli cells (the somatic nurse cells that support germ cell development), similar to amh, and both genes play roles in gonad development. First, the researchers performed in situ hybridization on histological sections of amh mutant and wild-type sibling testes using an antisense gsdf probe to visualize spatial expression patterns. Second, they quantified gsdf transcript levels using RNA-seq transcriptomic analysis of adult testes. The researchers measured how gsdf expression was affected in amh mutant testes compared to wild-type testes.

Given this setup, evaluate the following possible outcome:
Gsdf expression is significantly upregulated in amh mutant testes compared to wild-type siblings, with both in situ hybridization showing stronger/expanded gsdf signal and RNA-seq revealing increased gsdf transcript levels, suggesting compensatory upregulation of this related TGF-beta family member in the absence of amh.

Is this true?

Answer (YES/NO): YES